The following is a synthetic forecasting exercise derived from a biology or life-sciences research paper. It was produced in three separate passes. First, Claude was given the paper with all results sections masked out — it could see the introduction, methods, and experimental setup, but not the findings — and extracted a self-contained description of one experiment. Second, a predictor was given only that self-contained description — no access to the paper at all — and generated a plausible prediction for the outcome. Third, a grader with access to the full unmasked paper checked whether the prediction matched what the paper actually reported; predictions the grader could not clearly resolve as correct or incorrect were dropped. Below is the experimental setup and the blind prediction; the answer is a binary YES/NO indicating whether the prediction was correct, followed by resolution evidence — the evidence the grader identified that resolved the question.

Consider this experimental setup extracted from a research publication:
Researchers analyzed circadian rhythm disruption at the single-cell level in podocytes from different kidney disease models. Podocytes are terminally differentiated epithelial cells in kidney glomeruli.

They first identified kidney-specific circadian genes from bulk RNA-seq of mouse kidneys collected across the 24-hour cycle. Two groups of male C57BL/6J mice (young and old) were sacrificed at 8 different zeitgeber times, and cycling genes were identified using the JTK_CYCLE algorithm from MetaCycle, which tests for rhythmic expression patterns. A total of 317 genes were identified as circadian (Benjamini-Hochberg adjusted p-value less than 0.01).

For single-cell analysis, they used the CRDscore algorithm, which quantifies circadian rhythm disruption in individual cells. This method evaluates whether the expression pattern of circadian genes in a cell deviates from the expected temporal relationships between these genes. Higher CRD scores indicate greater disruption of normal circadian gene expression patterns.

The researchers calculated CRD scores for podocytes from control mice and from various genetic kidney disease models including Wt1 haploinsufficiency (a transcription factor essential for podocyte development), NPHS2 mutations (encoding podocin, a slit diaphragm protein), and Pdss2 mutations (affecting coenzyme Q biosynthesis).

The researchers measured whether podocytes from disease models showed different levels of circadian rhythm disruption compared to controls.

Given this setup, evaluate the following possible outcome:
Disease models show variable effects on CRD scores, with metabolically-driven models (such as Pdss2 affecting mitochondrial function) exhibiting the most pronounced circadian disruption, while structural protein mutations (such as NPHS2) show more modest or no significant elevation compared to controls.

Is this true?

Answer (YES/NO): NO